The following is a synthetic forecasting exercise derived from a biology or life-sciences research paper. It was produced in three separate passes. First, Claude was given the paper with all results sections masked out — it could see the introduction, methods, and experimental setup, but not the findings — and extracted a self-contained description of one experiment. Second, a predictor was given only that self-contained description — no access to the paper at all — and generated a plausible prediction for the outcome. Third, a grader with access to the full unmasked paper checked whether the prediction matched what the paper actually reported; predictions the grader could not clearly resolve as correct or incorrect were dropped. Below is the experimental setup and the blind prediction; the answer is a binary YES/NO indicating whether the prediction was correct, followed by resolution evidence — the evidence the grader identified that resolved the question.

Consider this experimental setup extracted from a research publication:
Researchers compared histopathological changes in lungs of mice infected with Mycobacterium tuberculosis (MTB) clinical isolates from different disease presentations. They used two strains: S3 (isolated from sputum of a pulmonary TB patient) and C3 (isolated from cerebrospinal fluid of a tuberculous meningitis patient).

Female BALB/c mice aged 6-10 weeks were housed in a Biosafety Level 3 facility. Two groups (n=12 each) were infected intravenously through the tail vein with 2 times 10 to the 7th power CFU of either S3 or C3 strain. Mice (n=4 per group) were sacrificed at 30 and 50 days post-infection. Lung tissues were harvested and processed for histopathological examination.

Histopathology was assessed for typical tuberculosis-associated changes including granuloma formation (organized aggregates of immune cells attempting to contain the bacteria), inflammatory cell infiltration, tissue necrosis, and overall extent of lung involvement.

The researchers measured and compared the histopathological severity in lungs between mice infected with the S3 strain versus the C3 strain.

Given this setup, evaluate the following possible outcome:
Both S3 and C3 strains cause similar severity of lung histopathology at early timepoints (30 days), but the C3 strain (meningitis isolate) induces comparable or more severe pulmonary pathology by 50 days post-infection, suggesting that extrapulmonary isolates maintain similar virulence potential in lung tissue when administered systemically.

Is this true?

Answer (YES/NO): NO